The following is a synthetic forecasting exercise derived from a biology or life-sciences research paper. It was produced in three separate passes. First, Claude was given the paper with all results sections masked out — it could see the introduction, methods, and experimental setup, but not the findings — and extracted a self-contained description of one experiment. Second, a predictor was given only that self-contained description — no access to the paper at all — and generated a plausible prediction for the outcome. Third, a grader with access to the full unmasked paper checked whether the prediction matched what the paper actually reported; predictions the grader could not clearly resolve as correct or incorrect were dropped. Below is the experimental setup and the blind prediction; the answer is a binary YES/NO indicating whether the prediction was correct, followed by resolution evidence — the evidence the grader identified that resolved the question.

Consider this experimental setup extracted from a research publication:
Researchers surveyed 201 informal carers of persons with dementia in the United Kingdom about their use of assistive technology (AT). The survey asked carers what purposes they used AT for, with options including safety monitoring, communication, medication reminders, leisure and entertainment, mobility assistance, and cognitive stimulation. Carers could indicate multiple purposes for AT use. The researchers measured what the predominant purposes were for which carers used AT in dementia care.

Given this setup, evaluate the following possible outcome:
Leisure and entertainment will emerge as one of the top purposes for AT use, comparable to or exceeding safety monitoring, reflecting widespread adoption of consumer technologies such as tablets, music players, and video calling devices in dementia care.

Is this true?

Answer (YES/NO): NO